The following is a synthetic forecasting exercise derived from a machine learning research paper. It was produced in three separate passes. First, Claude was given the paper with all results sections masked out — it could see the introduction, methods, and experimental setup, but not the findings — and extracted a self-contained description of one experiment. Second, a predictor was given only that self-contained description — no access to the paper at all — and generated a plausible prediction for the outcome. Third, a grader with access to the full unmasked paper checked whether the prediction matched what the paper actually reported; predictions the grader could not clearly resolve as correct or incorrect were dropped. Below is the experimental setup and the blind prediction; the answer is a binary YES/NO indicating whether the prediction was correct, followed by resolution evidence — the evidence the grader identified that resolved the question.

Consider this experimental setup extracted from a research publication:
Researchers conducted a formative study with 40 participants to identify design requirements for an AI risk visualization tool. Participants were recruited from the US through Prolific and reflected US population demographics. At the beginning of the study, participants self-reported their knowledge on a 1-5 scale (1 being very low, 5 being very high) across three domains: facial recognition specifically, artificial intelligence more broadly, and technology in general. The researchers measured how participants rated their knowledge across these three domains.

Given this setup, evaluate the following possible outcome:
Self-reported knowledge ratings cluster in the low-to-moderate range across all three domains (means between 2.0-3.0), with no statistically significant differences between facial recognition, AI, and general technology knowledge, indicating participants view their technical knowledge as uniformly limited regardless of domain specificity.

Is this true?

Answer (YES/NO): NO